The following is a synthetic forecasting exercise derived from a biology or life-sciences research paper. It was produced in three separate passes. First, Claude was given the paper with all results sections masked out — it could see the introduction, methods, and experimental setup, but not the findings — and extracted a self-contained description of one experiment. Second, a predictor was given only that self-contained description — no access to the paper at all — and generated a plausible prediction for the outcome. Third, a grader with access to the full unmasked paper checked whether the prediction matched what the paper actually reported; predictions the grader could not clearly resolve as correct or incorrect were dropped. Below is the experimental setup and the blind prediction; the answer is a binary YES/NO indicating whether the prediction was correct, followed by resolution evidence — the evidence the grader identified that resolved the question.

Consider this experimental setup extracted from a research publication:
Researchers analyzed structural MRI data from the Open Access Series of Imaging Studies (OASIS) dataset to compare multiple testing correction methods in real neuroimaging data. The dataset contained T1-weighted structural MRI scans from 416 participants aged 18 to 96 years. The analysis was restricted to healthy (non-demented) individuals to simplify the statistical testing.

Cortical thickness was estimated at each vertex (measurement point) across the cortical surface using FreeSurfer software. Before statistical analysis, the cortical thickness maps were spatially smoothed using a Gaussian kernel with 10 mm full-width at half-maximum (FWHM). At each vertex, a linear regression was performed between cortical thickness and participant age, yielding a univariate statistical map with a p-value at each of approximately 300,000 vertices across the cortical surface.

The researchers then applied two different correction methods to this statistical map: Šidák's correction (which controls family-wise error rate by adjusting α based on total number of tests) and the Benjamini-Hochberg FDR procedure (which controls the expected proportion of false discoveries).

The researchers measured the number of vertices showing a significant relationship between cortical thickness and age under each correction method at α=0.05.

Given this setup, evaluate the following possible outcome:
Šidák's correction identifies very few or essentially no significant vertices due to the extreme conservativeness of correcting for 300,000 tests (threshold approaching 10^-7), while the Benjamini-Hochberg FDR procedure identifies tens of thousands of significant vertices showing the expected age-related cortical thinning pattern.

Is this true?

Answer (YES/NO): NO